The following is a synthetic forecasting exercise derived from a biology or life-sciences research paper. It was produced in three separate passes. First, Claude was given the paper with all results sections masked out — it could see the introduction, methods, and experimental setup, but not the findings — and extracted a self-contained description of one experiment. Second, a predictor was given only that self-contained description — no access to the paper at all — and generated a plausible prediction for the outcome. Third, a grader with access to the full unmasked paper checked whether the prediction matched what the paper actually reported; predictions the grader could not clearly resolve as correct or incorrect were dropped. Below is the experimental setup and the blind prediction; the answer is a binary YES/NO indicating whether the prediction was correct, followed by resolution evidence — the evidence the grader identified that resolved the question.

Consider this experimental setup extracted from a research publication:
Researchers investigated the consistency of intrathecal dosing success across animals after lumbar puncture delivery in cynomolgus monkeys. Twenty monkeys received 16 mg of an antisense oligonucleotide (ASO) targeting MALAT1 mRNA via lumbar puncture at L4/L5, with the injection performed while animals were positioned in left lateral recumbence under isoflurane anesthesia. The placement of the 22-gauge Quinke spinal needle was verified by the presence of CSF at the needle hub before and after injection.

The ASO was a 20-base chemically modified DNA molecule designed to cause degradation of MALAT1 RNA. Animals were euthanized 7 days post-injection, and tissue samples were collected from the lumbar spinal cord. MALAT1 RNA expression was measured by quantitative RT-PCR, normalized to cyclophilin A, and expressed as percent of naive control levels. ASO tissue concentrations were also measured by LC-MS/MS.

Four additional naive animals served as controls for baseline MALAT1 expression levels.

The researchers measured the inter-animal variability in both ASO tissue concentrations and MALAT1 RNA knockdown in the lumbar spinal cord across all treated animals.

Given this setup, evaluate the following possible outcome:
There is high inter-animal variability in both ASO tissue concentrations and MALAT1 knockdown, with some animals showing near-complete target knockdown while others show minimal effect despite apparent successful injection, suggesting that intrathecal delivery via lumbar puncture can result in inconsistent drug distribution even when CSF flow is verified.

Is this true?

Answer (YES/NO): YES